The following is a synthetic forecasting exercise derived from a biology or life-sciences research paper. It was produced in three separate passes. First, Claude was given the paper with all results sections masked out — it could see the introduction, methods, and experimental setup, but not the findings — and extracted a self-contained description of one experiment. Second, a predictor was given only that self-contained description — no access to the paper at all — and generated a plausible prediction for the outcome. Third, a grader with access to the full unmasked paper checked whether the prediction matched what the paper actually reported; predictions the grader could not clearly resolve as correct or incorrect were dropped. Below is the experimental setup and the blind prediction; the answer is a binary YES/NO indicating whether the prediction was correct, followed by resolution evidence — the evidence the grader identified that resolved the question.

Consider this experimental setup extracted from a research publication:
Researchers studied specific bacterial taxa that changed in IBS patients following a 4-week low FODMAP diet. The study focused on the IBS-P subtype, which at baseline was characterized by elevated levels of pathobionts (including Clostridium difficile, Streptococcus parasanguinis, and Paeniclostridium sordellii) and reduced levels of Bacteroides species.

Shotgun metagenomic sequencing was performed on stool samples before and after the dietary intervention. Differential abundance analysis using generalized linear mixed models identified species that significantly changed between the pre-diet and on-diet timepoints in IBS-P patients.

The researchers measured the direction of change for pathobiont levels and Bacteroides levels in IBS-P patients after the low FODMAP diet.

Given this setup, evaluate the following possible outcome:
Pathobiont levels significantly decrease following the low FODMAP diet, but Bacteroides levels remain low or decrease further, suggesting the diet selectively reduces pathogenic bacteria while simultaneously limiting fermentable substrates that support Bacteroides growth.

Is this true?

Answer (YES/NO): NO